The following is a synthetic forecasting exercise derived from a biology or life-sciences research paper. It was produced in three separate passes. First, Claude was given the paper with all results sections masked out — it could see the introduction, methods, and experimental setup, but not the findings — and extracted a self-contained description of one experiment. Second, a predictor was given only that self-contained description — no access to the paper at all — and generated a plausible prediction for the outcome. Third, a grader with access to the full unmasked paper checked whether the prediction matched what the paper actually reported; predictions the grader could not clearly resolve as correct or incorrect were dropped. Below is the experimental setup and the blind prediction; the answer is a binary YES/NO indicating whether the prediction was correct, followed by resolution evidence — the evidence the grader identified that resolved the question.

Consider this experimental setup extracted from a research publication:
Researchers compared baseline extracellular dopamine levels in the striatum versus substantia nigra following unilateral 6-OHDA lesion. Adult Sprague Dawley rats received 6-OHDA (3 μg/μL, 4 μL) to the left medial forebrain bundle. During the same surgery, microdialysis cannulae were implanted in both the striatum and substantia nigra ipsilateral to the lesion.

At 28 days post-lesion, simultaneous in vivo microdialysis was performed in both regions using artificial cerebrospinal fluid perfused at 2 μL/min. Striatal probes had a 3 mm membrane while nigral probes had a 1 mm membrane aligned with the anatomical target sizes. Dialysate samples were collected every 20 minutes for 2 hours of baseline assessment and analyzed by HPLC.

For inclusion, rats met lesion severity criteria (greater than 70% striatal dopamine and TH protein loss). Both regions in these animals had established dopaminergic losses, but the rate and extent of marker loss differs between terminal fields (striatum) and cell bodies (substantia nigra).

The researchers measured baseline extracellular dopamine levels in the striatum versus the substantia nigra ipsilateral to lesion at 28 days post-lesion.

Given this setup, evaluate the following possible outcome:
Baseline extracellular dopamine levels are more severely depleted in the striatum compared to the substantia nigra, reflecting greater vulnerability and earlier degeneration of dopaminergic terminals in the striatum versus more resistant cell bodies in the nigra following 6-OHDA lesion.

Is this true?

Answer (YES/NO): YES